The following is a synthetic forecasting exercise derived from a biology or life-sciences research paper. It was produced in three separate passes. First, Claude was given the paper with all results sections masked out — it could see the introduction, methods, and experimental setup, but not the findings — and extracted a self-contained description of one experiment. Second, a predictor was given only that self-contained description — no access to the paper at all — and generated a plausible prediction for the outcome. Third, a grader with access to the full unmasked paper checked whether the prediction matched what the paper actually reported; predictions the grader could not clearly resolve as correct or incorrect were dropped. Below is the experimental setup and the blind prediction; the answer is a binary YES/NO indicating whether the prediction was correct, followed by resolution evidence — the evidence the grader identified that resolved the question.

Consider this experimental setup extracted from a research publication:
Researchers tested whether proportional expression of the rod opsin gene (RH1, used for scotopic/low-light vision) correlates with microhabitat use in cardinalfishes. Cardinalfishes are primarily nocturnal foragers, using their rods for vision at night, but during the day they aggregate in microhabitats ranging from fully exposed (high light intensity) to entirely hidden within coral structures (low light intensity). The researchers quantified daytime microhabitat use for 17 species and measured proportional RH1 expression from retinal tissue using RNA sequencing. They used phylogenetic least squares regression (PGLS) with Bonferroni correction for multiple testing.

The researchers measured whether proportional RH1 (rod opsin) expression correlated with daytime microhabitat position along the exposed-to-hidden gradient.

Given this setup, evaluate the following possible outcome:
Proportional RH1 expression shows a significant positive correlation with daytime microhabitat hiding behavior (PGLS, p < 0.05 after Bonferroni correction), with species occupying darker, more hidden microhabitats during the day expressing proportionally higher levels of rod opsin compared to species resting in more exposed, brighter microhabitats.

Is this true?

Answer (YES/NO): YES